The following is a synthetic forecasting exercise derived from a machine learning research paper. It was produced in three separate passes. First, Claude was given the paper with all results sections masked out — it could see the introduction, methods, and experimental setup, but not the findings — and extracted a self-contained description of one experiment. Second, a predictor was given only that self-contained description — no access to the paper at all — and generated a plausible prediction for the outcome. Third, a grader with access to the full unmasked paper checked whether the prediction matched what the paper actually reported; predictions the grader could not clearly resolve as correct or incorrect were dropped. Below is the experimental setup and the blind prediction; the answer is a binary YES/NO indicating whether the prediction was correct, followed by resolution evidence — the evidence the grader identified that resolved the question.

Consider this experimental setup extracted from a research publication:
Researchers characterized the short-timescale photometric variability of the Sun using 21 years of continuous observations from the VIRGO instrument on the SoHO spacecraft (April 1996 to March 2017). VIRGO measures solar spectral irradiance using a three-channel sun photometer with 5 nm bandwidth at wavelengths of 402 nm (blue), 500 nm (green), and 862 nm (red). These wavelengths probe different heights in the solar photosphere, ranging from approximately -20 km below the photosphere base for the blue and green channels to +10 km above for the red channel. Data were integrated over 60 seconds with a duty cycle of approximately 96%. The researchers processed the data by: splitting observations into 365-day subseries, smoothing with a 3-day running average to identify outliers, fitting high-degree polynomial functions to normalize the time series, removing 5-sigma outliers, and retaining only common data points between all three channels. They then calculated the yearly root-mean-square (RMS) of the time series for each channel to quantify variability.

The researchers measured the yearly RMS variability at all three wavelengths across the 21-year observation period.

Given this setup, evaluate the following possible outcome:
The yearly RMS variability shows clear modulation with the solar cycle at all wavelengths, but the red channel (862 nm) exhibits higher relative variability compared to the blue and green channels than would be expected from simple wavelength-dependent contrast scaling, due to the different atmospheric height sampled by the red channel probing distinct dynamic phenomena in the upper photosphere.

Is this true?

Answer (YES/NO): NO